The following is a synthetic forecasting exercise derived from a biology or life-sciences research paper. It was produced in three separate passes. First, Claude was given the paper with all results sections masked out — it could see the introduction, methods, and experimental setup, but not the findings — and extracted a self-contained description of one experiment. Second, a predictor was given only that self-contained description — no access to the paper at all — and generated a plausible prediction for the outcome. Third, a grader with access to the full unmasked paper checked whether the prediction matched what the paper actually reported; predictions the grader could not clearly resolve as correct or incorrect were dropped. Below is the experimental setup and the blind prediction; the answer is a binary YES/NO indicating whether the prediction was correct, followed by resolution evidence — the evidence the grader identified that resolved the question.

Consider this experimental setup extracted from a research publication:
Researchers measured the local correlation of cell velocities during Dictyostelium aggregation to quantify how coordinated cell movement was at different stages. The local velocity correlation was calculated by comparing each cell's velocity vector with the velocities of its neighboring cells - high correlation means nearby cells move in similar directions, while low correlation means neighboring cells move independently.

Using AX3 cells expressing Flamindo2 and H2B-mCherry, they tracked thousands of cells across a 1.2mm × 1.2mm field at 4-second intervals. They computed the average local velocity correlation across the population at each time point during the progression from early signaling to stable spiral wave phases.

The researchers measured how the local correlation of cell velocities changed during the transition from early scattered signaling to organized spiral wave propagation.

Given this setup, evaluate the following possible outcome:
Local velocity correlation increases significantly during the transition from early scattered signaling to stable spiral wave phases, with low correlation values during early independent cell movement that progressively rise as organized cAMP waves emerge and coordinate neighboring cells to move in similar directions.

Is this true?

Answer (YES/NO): YES